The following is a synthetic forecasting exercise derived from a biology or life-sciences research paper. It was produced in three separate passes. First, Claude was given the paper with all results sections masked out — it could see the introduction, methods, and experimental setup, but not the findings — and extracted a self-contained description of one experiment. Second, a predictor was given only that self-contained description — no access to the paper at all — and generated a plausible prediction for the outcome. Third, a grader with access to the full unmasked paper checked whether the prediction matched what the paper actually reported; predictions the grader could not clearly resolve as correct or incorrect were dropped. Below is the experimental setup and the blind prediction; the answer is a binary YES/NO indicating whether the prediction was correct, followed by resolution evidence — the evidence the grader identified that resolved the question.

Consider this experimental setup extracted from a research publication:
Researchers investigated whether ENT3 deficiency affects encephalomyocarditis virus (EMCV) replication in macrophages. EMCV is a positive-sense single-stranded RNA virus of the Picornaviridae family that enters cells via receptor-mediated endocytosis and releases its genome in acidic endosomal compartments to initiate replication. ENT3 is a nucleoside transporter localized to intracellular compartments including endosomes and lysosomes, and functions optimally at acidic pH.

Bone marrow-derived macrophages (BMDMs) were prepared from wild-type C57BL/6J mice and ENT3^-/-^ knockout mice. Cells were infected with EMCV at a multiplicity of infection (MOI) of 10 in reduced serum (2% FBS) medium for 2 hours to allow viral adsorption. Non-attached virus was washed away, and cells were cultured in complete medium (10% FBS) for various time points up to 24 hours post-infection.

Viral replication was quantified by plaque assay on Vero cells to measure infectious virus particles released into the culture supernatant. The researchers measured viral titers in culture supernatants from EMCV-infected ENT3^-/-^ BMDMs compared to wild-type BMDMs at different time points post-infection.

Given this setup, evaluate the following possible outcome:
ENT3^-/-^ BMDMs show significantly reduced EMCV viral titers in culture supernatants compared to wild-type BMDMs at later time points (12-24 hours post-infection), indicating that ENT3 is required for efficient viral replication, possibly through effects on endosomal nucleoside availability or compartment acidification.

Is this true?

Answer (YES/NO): YES